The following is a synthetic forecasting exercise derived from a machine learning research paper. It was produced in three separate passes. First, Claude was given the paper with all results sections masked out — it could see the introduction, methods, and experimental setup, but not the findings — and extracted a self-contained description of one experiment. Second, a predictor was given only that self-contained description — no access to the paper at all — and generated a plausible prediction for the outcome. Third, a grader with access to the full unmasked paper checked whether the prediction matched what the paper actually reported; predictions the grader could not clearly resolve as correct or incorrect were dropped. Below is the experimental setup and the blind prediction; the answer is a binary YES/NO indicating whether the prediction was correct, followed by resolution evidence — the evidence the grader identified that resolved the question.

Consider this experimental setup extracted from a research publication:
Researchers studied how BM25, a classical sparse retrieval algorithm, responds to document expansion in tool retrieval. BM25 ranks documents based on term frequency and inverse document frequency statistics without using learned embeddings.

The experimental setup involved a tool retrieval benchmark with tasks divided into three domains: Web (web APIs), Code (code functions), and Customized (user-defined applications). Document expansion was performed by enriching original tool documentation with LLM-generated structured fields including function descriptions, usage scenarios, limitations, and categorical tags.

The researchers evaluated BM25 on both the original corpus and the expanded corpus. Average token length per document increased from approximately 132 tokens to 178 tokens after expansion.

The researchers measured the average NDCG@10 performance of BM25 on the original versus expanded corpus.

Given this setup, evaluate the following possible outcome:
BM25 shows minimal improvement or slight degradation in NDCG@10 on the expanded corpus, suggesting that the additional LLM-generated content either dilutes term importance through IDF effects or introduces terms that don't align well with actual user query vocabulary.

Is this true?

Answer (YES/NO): NO